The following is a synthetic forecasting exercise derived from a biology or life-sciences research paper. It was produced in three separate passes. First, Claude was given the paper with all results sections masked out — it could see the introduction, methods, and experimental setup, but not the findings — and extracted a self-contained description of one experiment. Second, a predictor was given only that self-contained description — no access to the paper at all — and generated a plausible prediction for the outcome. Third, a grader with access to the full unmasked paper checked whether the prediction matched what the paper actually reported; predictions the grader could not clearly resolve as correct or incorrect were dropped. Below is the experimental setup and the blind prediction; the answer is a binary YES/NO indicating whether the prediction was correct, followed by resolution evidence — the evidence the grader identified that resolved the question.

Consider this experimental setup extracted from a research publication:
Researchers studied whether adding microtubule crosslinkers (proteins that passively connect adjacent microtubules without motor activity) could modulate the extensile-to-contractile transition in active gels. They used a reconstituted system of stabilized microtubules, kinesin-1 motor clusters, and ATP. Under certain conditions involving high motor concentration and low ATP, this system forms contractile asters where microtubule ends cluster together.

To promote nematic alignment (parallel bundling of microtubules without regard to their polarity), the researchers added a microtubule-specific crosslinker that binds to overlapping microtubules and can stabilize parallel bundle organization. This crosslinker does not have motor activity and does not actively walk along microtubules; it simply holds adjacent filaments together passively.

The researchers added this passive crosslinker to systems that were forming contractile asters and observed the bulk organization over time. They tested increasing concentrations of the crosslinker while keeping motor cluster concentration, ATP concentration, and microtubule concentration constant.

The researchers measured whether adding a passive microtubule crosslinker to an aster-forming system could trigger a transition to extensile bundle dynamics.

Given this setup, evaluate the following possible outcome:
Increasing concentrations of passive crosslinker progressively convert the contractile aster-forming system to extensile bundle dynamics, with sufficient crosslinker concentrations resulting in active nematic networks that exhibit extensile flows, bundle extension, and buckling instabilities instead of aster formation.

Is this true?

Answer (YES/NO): YES